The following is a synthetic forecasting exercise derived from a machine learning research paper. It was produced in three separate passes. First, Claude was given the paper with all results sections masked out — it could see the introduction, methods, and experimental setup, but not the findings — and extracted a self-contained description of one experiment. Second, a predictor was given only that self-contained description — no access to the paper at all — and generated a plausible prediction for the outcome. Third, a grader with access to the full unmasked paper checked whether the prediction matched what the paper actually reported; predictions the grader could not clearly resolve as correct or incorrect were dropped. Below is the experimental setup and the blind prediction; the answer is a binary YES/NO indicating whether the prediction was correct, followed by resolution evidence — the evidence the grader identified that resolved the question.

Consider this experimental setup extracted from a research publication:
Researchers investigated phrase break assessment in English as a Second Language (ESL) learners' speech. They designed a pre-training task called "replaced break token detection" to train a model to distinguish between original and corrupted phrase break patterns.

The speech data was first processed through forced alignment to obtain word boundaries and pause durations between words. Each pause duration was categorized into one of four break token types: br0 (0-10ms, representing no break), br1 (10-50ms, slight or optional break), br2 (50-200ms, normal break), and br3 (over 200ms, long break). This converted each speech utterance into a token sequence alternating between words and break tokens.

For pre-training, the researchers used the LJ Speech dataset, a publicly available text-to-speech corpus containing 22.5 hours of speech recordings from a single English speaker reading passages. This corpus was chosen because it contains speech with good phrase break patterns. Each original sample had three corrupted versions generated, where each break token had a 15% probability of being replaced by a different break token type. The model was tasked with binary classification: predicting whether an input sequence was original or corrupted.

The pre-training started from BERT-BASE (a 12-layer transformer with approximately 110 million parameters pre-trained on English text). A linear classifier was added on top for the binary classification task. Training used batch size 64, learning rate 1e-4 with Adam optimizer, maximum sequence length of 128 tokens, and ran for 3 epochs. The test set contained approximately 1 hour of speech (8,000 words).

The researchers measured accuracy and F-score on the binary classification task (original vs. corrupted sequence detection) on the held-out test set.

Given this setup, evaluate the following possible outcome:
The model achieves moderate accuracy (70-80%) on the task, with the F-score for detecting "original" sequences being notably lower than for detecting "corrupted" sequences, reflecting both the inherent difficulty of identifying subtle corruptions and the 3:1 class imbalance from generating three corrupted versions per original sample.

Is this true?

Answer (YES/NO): NO